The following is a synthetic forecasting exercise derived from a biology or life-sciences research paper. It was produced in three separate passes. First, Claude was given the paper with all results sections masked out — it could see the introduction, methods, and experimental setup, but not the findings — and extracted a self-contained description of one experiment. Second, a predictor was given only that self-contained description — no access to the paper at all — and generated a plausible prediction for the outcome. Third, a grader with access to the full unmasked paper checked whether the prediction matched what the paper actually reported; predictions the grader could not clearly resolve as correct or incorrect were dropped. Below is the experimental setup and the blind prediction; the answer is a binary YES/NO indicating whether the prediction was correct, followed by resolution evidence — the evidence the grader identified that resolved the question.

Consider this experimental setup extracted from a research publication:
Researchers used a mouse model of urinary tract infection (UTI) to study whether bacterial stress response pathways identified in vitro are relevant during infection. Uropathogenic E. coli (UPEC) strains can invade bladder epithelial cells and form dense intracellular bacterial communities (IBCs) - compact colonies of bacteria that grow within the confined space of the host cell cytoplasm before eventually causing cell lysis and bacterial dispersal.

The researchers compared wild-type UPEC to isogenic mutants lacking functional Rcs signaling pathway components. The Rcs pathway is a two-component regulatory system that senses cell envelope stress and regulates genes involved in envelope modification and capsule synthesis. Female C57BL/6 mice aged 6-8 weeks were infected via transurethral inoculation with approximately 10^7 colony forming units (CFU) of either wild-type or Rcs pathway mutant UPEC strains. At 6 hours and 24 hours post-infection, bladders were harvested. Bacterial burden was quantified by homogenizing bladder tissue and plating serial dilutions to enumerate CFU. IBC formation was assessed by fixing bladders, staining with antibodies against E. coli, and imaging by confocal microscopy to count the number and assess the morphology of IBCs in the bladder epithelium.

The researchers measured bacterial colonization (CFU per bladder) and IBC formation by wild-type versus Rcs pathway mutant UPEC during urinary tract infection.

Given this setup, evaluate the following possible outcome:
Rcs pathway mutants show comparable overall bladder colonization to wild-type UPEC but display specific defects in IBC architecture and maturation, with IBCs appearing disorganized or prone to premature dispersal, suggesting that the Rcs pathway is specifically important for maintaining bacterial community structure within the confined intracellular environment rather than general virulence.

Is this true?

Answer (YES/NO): NO